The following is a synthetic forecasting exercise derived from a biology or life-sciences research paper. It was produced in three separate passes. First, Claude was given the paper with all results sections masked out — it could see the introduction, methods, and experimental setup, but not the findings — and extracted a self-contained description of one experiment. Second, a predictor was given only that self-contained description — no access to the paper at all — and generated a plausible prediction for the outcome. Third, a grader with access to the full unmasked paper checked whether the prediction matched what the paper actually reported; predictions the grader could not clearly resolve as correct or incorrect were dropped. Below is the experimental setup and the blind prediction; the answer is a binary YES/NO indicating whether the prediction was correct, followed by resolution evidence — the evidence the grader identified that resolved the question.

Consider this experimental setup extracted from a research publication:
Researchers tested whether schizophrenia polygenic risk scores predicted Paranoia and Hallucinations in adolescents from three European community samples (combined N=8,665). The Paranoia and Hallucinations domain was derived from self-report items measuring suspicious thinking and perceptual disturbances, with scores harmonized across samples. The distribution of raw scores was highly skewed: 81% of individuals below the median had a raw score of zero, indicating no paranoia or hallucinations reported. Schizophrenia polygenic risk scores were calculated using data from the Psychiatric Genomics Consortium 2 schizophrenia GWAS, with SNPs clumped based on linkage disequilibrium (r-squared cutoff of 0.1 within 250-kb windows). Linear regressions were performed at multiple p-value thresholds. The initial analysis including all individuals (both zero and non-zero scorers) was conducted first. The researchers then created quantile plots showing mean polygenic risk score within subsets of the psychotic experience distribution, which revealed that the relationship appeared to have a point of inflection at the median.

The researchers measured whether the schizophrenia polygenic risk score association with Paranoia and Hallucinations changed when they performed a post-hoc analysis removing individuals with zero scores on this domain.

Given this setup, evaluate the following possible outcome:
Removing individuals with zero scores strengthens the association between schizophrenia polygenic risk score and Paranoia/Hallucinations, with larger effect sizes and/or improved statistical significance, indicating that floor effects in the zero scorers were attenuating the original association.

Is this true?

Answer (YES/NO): YES